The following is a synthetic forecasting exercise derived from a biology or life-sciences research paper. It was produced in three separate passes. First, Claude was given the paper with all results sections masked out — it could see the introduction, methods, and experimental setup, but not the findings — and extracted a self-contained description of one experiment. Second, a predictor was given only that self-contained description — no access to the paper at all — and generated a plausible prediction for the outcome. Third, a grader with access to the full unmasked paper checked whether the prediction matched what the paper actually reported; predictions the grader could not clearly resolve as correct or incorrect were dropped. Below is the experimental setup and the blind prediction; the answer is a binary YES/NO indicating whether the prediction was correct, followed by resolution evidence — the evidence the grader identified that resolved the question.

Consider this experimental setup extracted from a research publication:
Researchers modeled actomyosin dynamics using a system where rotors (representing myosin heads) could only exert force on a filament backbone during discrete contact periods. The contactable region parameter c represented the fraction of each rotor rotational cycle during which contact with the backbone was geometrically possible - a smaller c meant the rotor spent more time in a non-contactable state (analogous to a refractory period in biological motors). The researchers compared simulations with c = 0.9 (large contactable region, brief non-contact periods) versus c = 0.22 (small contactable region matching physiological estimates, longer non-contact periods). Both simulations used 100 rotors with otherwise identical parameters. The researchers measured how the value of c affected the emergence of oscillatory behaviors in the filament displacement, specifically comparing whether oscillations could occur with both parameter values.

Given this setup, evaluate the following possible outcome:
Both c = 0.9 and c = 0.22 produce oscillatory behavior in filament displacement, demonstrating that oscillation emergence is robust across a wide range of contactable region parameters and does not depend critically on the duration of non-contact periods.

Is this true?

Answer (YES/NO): NO